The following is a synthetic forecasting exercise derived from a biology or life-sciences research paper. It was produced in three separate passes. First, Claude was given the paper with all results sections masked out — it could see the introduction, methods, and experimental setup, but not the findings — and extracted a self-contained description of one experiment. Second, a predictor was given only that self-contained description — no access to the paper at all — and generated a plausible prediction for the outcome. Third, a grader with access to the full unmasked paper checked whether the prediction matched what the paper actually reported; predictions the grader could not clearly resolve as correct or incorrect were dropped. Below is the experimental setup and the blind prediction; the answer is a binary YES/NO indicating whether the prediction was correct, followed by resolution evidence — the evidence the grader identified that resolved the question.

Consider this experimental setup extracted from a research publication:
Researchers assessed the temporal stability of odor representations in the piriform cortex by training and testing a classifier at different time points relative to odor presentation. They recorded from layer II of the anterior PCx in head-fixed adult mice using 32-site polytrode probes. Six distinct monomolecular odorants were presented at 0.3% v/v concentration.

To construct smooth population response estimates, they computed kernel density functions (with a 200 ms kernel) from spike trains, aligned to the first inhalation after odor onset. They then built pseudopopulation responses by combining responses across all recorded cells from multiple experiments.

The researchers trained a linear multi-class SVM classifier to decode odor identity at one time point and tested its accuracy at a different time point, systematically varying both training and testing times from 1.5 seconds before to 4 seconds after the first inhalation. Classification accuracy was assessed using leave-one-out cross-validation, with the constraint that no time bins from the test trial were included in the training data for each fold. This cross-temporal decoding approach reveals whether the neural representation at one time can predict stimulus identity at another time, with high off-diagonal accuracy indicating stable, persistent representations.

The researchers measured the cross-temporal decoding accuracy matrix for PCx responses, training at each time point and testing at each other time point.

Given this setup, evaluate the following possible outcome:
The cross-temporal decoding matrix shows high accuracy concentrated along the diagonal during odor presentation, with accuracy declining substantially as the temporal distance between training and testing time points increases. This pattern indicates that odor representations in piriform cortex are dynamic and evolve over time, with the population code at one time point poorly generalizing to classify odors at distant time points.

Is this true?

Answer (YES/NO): NO